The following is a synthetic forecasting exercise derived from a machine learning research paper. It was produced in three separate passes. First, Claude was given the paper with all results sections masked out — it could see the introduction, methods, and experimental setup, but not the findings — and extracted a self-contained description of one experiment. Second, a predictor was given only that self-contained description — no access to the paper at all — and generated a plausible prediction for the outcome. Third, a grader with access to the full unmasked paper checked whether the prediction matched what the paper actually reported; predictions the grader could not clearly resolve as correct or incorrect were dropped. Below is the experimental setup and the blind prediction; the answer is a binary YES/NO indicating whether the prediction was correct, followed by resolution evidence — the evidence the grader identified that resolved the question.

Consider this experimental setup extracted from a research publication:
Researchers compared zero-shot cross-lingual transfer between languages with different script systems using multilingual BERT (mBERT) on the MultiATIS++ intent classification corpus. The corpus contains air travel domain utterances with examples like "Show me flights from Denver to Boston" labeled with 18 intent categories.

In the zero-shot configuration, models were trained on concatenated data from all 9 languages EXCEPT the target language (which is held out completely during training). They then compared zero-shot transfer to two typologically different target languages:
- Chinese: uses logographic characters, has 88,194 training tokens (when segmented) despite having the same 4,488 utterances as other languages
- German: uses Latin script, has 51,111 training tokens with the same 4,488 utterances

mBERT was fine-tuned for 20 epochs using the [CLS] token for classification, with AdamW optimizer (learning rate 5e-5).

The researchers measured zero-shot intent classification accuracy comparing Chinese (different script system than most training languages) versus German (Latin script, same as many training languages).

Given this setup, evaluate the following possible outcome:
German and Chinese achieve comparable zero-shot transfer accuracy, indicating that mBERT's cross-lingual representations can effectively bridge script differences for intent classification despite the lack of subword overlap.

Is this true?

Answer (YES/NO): YES